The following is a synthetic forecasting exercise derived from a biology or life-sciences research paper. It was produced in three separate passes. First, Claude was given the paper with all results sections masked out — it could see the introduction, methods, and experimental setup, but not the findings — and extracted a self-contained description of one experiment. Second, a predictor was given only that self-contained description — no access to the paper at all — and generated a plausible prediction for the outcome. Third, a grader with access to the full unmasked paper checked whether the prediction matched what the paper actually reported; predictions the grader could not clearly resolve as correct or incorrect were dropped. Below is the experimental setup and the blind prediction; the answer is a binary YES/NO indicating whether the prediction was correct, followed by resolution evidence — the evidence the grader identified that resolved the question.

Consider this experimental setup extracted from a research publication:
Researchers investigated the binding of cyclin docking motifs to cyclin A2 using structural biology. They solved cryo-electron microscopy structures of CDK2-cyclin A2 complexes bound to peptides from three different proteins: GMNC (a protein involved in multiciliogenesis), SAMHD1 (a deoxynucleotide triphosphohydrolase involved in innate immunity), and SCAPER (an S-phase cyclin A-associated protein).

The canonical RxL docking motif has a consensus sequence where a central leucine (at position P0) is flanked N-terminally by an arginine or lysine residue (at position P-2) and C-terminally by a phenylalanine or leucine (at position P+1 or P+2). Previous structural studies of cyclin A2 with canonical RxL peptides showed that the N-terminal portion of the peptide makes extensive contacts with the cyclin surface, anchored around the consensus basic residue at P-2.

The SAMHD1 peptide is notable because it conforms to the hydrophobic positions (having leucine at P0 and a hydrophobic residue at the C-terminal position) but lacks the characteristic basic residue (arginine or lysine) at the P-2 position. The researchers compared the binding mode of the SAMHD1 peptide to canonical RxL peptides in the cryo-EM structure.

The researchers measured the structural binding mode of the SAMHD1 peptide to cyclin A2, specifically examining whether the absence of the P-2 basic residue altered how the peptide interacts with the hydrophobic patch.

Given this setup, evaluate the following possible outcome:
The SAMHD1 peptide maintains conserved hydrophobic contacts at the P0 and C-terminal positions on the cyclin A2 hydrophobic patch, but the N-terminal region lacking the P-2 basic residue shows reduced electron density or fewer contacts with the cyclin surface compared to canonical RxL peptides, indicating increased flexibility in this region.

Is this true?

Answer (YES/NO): NO